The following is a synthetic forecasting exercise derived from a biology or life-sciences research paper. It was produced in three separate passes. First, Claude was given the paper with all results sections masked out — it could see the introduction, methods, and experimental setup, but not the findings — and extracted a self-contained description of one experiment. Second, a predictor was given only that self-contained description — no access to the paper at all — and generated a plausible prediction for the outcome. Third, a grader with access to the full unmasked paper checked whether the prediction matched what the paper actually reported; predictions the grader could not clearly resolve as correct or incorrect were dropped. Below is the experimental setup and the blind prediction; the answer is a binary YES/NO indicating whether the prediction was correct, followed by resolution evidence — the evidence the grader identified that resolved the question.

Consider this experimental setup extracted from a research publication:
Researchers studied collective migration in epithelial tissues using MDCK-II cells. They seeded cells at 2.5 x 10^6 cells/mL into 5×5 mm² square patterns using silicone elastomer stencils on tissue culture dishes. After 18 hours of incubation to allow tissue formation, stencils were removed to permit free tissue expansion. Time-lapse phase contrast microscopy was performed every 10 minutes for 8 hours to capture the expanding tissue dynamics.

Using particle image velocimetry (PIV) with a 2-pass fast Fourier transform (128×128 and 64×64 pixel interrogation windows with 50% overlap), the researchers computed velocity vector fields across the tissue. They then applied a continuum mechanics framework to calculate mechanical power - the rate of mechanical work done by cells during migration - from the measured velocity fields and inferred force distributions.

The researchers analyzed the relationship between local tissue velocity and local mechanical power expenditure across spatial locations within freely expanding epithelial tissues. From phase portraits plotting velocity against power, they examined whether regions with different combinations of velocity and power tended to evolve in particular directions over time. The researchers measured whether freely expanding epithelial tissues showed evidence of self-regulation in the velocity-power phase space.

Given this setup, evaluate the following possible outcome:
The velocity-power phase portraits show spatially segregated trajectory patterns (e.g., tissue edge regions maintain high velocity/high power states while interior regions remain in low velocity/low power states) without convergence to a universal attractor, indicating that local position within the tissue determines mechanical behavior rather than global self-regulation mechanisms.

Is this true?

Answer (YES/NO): NO